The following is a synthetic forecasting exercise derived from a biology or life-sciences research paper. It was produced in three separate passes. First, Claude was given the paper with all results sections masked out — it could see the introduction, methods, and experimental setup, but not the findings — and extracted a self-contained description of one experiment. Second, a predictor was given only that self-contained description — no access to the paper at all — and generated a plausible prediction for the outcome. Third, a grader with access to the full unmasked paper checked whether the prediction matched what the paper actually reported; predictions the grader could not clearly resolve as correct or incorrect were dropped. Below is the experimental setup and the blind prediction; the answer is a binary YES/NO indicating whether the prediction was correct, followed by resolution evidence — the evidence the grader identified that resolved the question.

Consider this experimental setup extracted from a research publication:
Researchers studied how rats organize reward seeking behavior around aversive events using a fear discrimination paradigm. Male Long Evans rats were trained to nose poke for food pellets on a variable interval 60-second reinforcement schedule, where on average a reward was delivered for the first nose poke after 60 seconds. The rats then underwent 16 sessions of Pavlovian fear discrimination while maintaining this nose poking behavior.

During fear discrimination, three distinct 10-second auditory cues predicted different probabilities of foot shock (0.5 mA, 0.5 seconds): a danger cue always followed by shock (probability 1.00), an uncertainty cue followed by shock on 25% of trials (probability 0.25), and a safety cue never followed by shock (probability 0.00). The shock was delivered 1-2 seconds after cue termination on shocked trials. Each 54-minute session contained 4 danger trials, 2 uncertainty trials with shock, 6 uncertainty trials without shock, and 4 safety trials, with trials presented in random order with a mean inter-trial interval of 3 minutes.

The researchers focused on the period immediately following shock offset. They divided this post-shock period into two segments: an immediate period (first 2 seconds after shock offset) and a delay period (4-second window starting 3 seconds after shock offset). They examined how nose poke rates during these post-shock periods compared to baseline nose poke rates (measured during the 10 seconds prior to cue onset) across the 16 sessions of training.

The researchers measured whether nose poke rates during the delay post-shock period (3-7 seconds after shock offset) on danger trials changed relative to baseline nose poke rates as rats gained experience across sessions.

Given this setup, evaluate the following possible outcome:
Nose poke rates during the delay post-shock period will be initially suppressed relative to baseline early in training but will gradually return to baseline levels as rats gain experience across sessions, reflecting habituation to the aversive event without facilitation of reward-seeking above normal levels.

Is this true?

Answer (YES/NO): NO